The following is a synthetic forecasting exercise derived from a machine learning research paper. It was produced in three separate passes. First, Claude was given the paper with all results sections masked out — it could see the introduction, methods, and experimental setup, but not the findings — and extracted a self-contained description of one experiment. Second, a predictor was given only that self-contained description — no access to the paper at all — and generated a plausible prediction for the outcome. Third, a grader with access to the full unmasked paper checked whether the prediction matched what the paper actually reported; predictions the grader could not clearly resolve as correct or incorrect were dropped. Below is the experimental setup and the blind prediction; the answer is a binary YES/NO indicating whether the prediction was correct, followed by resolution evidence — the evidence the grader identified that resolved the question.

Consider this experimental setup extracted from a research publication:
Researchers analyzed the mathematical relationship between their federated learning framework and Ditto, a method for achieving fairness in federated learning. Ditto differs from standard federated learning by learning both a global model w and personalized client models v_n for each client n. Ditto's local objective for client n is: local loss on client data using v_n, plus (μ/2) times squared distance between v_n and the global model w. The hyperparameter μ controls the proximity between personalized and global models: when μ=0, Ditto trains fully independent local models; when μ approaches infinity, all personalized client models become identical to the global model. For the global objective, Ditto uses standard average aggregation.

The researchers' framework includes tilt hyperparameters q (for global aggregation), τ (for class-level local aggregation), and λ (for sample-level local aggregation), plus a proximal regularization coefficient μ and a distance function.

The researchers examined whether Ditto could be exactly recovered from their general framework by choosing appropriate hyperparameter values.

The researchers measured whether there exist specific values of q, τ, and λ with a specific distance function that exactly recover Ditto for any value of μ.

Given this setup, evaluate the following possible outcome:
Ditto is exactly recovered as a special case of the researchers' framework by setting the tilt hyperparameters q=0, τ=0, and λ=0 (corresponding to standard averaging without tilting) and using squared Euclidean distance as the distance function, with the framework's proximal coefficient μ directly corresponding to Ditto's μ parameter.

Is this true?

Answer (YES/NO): YES